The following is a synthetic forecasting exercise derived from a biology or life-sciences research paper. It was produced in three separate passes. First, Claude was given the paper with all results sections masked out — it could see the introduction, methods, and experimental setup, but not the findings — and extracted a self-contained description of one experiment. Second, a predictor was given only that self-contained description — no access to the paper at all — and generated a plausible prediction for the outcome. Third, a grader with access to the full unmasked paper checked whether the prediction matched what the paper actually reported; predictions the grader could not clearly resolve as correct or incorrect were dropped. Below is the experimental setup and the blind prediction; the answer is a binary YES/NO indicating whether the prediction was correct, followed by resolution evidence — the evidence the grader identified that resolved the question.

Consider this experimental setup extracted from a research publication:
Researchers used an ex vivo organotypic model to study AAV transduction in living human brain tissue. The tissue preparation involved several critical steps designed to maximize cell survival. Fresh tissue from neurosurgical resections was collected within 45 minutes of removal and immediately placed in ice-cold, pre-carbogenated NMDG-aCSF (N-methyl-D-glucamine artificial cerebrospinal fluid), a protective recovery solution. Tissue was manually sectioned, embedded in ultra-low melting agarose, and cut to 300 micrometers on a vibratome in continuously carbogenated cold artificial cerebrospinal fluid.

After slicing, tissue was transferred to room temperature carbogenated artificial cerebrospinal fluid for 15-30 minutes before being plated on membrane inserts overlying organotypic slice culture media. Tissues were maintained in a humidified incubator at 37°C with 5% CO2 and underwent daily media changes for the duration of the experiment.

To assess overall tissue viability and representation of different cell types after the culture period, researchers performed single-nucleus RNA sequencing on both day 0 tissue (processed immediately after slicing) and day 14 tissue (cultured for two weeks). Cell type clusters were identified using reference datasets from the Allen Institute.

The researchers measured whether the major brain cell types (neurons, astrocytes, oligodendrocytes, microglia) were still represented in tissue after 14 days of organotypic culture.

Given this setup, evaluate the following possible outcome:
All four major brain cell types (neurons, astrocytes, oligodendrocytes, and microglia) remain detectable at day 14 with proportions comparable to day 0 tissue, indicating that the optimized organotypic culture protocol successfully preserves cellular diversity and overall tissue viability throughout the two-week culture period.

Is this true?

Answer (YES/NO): NO